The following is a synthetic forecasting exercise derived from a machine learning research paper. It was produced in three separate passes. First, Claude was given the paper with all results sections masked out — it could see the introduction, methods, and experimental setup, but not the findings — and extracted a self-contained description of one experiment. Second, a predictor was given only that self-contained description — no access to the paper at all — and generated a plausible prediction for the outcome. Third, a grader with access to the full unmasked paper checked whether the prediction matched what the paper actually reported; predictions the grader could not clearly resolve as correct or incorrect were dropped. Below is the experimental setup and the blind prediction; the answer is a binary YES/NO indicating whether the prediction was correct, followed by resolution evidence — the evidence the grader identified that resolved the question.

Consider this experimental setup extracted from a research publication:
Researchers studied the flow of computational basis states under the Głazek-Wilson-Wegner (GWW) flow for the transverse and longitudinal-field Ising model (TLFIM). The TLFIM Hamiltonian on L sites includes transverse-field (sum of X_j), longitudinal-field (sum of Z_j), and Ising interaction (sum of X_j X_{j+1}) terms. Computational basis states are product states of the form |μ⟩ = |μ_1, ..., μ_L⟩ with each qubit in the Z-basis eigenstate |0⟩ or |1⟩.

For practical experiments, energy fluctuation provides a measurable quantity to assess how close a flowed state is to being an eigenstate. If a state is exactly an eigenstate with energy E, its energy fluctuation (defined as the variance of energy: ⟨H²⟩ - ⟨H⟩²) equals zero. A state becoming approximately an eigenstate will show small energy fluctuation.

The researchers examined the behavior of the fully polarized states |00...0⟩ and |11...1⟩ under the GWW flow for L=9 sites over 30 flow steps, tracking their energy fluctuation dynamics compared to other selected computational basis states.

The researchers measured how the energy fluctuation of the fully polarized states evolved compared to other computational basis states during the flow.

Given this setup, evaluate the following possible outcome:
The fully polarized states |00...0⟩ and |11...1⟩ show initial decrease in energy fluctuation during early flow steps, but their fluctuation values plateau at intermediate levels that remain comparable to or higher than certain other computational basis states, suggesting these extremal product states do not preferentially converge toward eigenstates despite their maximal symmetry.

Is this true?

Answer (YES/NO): NO